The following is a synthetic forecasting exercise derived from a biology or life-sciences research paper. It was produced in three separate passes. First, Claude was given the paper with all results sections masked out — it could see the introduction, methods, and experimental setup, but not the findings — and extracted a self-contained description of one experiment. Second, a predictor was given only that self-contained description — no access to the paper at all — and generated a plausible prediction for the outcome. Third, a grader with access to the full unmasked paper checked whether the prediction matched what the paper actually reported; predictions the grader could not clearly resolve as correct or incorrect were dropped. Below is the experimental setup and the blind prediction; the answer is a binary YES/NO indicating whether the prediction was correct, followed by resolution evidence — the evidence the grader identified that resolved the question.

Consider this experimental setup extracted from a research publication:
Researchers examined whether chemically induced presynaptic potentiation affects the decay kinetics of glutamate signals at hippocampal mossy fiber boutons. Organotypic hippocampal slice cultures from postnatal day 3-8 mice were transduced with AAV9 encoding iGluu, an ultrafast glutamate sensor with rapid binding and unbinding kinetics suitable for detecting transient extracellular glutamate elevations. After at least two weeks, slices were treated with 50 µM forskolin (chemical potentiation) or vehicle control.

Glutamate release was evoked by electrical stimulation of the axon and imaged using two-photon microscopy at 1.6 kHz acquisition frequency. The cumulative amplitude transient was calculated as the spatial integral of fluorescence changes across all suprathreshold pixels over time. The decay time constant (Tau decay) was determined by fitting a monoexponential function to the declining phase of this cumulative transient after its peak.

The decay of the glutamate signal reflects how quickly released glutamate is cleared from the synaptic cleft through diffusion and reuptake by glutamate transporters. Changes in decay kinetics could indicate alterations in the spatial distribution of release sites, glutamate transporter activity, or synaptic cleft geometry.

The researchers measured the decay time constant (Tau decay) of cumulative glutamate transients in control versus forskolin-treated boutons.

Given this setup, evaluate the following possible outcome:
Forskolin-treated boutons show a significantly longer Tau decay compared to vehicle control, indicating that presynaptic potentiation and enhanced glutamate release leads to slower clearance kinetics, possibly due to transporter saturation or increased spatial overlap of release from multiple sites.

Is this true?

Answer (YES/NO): NO